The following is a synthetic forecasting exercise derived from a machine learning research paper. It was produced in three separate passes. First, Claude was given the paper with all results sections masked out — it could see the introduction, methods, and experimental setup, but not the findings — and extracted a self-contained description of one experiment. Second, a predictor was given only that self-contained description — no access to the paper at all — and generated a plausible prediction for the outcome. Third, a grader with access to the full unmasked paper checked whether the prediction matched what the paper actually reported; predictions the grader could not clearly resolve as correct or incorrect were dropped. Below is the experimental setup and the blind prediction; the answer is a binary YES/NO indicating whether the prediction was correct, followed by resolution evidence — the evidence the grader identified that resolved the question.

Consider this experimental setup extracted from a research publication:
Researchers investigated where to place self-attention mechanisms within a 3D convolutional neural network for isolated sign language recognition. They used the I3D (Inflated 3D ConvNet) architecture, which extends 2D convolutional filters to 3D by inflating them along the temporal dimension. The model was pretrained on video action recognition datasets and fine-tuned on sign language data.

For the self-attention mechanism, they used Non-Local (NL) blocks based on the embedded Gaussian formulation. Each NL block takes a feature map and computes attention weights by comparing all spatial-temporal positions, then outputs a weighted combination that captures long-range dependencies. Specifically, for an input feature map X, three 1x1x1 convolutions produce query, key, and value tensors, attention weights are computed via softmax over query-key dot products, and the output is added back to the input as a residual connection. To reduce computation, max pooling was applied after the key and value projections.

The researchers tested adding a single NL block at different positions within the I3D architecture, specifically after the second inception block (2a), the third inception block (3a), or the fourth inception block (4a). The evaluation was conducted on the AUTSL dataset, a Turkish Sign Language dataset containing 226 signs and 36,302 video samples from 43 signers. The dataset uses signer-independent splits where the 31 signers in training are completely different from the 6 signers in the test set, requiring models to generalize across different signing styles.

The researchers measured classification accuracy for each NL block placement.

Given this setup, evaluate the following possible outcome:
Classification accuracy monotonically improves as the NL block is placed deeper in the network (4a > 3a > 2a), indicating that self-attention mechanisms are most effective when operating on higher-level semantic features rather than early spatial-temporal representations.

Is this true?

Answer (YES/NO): NO